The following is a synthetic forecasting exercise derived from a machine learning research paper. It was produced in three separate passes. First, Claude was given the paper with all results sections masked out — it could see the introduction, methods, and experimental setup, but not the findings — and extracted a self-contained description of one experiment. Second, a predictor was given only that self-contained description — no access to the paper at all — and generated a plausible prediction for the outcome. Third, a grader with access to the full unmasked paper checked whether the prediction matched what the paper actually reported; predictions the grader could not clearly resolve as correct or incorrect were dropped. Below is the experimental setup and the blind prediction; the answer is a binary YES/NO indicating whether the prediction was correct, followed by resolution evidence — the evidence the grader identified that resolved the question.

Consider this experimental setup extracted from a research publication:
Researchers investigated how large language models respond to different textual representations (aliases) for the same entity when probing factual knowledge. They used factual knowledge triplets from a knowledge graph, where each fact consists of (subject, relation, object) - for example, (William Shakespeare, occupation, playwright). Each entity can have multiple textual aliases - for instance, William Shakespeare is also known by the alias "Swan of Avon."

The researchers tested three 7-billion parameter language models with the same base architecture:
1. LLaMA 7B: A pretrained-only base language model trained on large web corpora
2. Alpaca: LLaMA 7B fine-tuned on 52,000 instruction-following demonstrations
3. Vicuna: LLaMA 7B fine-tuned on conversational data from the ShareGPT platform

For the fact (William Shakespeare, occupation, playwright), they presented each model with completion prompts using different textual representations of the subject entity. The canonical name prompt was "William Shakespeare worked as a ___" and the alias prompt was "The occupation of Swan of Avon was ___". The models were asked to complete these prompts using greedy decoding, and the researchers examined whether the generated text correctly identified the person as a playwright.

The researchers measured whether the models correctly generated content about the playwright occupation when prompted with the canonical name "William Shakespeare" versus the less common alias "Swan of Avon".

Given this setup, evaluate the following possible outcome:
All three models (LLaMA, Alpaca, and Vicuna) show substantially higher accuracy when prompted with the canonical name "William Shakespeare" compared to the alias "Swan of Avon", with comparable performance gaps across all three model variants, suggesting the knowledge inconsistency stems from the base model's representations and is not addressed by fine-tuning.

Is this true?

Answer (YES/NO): YES